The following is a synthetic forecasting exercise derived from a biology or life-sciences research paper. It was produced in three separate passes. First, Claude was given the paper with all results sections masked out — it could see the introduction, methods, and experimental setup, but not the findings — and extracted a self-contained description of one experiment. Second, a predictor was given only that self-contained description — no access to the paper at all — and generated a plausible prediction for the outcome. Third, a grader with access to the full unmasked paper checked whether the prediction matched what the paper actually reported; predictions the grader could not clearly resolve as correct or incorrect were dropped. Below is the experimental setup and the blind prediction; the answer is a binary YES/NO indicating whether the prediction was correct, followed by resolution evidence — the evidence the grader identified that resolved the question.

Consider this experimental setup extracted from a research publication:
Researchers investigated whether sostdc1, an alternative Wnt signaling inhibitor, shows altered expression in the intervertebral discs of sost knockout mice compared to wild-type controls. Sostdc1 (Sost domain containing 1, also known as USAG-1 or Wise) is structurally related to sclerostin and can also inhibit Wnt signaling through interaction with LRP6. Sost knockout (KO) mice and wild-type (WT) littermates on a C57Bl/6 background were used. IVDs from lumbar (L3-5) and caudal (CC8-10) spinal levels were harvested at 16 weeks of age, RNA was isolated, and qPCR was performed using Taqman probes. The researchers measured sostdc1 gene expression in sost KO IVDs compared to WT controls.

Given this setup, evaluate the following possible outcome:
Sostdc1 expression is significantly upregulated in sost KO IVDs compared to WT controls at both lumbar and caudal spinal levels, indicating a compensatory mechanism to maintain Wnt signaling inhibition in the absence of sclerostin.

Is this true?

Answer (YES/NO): NO